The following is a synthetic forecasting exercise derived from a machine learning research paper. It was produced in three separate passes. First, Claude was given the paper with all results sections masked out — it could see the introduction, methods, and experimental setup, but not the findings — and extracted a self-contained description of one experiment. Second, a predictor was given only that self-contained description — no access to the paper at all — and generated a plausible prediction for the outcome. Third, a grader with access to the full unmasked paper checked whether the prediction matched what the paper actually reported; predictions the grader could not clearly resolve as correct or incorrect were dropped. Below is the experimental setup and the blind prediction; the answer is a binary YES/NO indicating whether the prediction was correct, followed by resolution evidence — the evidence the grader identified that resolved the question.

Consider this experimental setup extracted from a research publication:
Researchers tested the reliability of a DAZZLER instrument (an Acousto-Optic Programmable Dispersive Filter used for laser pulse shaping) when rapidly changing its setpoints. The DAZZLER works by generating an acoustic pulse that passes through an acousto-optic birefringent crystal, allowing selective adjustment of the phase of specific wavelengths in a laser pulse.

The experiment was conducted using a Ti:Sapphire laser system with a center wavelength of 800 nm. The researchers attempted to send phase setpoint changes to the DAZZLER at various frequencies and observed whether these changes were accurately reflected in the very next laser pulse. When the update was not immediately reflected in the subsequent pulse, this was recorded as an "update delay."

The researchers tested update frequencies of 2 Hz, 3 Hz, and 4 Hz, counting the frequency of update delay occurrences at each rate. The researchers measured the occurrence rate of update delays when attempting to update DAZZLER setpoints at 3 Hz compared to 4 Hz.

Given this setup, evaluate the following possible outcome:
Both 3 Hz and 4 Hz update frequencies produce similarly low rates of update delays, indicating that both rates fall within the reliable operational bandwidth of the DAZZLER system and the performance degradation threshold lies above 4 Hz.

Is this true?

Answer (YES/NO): NO